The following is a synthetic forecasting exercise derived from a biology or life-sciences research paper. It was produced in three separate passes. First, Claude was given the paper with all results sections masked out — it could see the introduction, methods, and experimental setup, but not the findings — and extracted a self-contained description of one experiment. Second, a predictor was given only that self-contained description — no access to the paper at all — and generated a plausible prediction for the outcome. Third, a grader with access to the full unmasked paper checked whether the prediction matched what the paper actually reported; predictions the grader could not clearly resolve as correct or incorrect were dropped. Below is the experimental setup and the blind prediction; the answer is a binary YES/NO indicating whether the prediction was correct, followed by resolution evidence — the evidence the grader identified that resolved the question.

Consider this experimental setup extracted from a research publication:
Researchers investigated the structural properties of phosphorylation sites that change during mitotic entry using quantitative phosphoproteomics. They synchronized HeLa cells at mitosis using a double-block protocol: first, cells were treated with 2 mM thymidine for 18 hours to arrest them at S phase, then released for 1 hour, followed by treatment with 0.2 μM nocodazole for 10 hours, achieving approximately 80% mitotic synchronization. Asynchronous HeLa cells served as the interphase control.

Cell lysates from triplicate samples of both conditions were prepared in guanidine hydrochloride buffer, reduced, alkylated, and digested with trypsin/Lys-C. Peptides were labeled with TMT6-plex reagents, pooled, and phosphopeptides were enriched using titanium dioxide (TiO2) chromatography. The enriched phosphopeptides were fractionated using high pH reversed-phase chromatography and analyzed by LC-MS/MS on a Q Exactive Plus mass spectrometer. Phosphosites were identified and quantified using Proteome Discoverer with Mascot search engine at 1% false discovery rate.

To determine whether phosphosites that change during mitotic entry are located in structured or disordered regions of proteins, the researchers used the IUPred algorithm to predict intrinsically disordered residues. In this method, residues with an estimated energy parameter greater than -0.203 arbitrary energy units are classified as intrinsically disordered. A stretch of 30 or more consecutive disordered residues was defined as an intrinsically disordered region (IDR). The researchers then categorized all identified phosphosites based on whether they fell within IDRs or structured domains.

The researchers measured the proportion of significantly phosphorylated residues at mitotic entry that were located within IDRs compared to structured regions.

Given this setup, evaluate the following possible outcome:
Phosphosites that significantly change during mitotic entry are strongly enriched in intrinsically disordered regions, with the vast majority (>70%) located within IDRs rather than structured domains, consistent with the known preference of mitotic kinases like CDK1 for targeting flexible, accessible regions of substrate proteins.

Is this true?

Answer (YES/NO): NO